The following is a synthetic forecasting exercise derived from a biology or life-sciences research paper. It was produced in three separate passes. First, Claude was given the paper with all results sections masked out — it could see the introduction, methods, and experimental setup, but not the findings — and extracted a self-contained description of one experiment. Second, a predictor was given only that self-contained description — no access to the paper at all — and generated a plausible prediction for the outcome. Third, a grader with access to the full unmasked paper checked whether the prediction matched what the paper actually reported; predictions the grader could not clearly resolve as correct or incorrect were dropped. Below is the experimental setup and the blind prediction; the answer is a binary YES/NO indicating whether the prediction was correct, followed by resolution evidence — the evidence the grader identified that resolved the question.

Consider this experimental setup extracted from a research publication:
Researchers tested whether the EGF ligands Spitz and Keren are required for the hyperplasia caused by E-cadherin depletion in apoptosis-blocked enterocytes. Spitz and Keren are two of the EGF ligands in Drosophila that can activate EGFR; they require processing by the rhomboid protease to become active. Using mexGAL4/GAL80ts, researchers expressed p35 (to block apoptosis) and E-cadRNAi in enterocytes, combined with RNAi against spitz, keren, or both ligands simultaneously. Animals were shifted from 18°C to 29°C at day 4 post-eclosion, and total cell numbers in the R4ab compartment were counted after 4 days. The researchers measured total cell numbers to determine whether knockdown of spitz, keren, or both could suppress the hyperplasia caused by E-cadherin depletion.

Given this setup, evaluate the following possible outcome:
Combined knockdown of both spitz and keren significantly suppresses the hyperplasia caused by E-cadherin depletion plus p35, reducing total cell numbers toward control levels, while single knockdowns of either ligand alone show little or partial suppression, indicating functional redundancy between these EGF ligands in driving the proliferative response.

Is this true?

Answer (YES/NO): YES